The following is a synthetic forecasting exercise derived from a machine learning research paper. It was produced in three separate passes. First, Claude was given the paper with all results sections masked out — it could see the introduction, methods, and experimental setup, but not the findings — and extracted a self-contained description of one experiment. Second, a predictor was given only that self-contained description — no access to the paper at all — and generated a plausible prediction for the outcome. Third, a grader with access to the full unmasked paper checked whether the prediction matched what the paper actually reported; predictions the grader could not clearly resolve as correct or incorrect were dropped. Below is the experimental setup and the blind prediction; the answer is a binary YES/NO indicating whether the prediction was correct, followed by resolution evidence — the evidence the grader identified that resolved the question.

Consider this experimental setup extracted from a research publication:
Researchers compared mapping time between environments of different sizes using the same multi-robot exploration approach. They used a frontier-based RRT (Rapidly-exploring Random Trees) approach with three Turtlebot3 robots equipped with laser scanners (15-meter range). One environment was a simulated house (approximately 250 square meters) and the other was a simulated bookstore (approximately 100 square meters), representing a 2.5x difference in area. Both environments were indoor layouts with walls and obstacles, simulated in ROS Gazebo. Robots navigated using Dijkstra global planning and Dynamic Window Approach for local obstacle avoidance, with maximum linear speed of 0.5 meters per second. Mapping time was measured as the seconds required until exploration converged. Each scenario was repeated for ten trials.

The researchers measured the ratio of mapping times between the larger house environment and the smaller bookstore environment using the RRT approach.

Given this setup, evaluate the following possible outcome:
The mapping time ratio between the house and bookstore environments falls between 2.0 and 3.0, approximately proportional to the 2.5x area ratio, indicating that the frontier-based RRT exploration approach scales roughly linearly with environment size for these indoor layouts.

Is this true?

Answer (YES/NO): NO